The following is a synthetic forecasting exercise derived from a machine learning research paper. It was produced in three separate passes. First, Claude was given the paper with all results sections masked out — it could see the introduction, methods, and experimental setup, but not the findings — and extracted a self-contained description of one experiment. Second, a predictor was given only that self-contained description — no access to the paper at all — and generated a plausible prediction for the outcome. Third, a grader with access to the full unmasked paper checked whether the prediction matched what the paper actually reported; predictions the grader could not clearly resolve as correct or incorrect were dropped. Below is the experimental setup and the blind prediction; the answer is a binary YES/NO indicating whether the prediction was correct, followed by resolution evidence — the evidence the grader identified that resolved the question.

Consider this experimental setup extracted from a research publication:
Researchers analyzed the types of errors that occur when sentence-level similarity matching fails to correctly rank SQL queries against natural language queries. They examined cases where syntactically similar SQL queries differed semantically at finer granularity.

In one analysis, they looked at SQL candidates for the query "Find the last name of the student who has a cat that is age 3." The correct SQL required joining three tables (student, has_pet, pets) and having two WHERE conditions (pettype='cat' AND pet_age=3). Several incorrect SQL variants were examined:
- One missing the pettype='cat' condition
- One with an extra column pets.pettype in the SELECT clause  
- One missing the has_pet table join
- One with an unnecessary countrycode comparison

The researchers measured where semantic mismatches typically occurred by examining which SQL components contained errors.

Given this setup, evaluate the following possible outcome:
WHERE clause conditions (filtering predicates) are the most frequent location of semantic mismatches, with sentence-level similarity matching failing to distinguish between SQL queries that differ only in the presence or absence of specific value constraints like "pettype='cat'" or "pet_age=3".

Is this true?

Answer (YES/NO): NO